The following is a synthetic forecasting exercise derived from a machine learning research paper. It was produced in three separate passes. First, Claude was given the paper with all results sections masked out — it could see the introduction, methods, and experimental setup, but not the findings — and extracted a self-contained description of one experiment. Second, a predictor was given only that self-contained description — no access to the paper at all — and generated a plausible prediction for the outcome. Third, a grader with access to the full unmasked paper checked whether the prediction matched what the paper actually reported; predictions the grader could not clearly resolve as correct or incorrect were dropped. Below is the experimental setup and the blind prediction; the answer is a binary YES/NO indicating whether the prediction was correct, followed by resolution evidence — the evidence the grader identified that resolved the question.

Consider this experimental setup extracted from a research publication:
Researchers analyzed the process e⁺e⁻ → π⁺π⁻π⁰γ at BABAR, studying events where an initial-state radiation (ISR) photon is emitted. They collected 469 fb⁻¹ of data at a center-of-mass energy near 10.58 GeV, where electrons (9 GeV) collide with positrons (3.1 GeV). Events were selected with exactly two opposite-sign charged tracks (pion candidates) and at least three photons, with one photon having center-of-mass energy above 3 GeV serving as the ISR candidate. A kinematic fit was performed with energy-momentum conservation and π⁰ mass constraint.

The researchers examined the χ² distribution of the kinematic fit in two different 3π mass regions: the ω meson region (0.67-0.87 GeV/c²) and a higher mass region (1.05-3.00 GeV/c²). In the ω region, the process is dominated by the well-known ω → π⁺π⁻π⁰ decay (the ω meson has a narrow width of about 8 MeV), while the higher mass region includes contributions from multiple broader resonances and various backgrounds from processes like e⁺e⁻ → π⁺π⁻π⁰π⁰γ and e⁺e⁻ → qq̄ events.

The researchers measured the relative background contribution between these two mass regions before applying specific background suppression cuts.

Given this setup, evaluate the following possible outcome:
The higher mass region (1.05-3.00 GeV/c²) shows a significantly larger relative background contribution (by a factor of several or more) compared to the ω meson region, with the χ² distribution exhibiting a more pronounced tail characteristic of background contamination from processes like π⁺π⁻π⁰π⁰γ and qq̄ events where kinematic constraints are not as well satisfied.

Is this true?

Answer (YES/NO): YES